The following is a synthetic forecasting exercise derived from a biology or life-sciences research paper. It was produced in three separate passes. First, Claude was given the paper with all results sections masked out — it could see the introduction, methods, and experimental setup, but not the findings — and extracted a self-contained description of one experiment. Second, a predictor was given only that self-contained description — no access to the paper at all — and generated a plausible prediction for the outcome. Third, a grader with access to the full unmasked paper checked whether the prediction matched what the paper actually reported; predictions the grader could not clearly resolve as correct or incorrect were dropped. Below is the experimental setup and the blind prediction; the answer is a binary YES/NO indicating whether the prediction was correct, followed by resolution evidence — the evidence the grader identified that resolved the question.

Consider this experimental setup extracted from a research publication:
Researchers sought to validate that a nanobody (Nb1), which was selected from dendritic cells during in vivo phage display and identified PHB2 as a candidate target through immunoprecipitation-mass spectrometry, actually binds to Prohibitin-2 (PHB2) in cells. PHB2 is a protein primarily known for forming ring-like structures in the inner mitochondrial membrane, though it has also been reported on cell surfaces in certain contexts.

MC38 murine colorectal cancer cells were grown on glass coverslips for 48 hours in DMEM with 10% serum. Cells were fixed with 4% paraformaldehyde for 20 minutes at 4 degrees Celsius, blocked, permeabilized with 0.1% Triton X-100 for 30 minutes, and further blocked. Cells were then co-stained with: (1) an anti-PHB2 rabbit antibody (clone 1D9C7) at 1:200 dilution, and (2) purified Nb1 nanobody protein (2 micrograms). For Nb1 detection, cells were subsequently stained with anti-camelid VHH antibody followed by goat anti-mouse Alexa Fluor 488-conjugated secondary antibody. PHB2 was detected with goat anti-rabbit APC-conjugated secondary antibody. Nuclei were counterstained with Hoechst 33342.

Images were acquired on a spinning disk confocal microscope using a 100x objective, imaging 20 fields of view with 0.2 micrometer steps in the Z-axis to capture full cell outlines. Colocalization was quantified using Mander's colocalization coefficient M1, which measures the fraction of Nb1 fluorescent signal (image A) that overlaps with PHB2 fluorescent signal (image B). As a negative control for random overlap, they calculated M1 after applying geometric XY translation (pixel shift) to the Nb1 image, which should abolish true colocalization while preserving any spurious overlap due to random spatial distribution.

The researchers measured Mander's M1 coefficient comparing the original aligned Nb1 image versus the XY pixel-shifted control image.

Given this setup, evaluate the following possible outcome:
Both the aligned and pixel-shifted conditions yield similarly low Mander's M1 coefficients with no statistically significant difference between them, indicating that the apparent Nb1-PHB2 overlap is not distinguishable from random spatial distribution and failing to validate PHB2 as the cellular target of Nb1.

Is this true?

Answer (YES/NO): NO